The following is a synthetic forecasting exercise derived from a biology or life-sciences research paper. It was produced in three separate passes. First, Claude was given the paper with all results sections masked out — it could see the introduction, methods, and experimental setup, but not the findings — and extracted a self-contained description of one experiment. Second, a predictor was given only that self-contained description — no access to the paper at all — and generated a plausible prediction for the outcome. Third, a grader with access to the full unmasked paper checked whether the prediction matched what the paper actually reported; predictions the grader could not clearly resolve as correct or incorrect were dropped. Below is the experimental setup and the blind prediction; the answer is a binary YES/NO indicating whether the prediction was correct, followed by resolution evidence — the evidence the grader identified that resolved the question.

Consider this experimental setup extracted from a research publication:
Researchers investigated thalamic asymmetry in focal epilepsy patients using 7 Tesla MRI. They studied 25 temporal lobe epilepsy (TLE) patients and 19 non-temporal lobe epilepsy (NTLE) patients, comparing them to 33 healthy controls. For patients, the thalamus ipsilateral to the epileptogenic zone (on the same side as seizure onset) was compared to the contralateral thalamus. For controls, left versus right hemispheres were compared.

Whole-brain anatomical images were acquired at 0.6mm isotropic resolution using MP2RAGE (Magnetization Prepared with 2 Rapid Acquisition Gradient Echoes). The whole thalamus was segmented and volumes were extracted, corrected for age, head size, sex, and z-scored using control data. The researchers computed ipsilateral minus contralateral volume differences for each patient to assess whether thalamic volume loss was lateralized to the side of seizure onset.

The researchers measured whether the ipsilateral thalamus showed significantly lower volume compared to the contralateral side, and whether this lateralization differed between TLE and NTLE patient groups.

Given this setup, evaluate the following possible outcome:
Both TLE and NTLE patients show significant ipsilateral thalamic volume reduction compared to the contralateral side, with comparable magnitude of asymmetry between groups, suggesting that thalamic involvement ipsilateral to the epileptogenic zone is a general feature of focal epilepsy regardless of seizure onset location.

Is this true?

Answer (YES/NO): NO